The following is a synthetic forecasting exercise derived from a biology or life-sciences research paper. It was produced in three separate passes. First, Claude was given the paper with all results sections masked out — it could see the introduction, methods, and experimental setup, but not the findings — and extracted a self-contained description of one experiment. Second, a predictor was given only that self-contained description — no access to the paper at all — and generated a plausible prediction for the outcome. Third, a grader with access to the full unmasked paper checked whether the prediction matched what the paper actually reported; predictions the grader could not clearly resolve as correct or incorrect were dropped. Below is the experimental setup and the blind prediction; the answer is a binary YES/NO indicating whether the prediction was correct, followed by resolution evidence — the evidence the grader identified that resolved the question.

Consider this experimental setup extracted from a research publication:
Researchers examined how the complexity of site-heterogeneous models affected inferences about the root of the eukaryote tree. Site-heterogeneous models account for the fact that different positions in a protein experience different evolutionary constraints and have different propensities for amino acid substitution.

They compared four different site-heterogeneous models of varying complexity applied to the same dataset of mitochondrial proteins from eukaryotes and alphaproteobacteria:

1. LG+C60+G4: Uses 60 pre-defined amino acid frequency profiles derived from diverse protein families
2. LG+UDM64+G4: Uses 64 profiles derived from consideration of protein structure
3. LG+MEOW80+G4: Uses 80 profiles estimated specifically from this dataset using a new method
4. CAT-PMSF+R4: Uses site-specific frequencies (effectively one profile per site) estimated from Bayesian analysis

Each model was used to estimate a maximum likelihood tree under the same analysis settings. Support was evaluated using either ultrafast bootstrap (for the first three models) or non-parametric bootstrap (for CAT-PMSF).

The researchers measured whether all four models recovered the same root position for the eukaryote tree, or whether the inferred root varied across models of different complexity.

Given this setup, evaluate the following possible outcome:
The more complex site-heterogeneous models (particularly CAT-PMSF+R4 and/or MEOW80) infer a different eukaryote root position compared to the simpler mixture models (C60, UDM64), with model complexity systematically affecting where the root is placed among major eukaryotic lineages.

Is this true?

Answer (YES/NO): NO